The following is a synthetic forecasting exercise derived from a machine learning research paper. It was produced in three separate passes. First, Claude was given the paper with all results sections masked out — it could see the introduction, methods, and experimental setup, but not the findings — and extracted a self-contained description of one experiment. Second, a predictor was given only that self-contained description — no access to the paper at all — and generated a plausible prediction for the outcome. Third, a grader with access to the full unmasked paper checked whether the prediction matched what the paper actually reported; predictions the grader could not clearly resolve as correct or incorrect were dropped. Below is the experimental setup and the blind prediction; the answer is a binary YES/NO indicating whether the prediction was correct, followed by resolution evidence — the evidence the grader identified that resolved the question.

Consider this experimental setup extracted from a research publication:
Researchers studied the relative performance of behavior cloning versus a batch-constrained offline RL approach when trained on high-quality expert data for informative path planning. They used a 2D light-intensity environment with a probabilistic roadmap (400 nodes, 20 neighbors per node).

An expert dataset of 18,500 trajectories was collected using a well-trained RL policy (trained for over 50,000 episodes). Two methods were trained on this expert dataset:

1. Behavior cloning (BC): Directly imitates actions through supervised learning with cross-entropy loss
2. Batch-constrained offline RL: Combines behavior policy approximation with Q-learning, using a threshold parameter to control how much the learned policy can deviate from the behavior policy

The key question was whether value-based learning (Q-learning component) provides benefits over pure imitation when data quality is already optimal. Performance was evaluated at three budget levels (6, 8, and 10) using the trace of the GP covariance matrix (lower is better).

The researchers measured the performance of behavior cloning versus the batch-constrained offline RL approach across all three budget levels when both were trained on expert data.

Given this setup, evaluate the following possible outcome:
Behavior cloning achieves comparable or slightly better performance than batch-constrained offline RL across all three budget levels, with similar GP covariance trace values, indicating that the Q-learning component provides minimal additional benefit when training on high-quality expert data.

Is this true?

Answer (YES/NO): NO